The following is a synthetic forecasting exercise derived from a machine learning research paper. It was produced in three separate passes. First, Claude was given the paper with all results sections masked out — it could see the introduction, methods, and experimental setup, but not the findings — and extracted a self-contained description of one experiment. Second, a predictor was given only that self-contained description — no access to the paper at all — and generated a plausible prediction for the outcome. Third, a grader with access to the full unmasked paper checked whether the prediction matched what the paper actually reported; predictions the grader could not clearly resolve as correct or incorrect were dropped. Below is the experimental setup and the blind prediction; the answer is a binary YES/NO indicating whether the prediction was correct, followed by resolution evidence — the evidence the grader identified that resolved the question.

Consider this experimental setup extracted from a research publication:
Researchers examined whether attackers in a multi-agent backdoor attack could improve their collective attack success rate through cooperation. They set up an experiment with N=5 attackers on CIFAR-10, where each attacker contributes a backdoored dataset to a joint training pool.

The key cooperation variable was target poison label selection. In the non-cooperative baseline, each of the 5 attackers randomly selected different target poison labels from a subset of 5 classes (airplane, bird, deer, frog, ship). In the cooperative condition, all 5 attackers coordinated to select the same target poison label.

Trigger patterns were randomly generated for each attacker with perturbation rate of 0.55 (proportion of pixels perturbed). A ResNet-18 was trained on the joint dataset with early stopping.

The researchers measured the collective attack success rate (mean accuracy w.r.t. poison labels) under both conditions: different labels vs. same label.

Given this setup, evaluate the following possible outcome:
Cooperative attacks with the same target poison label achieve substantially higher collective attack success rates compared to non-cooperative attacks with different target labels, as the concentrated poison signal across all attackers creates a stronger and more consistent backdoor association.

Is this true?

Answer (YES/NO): YES